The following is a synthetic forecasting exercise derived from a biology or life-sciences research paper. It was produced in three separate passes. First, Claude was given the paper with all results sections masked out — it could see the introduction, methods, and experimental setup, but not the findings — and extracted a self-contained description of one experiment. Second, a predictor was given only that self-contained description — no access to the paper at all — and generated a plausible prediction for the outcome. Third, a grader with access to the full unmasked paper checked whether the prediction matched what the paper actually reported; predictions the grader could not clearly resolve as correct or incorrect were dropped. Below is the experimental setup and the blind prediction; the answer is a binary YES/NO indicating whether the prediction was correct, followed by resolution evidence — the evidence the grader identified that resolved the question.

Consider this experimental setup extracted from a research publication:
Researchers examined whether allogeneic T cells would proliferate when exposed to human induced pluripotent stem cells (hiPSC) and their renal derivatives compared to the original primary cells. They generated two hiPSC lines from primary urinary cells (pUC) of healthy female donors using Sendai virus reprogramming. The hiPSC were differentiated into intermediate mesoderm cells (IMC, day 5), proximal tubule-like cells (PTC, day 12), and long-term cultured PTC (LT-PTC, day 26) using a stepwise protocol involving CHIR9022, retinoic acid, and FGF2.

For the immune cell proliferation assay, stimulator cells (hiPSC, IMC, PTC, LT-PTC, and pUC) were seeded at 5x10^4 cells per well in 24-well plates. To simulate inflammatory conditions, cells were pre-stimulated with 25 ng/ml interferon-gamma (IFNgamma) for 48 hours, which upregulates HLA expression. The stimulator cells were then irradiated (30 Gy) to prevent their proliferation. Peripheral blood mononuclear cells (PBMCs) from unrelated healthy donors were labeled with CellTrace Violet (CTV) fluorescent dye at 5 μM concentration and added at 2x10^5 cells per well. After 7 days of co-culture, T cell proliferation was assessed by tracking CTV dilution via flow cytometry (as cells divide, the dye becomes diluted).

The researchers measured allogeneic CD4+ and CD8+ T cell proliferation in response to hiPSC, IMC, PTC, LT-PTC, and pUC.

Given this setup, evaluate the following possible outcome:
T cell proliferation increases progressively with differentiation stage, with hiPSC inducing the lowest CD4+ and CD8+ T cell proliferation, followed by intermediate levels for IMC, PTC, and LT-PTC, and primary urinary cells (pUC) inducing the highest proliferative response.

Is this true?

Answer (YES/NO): NO